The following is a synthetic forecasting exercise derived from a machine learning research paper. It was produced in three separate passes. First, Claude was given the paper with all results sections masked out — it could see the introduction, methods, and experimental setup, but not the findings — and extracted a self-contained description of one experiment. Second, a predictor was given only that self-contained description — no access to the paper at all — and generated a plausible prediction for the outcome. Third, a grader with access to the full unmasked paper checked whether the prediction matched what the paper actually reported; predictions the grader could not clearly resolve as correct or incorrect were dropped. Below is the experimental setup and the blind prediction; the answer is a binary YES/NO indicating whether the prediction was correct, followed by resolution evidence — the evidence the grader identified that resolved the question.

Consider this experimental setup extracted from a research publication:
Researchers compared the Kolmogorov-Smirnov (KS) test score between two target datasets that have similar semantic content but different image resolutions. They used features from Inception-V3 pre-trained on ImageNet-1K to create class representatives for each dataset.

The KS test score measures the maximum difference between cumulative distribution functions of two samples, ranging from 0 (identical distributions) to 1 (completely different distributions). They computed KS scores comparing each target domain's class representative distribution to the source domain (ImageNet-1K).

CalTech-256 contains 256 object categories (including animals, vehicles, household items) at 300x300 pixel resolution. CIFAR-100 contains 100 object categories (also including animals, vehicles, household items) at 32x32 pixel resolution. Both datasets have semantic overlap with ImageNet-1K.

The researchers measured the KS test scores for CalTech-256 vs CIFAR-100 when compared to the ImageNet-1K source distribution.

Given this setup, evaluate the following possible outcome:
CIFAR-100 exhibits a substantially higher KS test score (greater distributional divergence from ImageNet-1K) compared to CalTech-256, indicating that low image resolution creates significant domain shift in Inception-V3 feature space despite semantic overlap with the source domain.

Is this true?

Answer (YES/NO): YES